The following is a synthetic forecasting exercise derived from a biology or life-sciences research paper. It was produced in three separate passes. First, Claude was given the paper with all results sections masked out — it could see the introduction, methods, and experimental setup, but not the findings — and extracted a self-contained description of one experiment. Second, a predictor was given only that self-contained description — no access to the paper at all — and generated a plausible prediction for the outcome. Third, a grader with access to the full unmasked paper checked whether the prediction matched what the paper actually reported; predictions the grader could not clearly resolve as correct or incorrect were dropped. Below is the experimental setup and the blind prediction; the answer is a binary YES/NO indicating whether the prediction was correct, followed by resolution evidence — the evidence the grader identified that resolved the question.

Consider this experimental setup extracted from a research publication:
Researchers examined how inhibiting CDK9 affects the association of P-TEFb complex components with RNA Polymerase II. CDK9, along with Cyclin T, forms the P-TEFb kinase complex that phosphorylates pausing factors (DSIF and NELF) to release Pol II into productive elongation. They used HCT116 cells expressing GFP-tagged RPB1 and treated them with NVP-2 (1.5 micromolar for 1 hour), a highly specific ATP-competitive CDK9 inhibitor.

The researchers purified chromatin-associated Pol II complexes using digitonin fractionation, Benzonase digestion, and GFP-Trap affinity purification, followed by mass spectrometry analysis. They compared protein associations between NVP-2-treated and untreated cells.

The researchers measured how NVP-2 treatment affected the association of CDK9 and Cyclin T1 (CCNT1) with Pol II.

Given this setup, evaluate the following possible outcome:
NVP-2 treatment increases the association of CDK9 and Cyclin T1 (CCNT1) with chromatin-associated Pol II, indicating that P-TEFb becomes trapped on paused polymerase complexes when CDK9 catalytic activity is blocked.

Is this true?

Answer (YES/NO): NO